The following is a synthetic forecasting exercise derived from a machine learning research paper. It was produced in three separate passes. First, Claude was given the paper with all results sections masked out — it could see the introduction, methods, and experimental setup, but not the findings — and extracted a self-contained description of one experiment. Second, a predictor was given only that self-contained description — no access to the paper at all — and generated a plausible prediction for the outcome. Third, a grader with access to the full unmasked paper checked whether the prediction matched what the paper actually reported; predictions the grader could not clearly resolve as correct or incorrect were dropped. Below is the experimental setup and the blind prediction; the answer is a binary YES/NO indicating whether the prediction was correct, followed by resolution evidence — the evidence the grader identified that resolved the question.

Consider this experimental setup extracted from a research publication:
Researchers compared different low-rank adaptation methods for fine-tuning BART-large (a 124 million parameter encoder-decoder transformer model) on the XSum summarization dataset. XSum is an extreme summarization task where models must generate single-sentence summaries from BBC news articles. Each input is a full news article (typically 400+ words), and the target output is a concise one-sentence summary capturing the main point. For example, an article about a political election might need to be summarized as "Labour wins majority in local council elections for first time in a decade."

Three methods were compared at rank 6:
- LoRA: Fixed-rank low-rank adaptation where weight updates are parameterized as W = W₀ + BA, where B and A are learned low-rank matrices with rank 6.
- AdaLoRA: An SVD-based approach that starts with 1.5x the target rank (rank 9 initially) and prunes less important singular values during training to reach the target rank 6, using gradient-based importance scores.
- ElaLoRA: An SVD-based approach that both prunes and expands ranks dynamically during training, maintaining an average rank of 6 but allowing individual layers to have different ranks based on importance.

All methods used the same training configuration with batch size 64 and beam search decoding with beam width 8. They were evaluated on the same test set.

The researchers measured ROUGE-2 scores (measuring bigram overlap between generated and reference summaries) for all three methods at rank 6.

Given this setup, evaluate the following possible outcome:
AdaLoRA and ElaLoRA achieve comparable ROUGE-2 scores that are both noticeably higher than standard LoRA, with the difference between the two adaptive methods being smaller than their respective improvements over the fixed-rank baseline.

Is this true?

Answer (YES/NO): NO